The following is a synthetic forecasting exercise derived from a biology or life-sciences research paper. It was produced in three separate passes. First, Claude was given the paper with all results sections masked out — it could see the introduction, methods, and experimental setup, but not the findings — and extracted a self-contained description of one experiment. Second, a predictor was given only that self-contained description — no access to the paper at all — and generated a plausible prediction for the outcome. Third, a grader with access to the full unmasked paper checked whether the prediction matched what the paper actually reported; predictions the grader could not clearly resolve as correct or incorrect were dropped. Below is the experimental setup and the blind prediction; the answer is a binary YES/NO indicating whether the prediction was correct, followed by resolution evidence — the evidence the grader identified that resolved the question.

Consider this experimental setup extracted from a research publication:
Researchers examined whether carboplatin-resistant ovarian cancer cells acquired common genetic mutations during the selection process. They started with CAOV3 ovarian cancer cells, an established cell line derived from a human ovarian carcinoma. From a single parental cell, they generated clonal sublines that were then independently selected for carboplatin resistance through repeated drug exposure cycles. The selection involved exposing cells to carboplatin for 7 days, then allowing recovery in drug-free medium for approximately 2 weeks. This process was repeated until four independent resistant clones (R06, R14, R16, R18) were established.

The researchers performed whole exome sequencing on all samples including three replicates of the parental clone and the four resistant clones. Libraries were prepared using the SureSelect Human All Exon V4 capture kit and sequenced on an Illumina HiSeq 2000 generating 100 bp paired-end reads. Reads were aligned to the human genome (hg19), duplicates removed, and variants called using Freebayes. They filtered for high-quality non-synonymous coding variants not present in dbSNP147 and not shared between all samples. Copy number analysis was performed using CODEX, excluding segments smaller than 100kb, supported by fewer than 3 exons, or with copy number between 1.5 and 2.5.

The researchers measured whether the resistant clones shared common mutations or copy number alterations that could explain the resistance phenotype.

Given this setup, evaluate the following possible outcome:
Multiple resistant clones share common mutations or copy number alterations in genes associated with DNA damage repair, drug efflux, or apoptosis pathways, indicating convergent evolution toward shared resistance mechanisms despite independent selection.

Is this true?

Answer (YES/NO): NO